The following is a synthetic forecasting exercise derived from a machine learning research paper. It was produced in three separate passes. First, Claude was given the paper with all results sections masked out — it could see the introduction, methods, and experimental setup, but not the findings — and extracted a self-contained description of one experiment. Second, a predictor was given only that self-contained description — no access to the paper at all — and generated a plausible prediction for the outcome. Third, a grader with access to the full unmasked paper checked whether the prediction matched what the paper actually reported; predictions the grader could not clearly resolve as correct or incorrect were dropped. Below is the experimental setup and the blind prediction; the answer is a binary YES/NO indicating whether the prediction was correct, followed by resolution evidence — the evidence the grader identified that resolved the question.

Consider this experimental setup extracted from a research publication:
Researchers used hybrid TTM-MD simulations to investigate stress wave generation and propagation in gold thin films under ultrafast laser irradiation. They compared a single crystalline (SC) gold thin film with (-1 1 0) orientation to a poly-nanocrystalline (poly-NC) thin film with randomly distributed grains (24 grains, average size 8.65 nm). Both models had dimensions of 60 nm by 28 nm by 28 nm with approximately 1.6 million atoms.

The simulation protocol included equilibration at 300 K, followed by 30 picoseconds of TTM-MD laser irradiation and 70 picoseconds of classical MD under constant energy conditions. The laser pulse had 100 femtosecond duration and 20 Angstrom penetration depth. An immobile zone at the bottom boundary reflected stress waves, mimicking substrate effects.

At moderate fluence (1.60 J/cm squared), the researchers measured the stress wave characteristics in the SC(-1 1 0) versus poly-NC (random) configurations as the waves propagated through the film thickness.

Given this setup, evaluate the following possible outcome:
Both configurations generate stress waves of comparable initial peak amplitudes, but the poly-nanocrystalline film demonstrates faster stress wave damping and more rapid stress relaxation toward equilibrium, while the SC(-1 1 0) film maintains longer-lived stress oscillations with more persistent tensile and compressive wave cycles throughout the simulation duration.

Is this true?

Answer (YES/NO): NO